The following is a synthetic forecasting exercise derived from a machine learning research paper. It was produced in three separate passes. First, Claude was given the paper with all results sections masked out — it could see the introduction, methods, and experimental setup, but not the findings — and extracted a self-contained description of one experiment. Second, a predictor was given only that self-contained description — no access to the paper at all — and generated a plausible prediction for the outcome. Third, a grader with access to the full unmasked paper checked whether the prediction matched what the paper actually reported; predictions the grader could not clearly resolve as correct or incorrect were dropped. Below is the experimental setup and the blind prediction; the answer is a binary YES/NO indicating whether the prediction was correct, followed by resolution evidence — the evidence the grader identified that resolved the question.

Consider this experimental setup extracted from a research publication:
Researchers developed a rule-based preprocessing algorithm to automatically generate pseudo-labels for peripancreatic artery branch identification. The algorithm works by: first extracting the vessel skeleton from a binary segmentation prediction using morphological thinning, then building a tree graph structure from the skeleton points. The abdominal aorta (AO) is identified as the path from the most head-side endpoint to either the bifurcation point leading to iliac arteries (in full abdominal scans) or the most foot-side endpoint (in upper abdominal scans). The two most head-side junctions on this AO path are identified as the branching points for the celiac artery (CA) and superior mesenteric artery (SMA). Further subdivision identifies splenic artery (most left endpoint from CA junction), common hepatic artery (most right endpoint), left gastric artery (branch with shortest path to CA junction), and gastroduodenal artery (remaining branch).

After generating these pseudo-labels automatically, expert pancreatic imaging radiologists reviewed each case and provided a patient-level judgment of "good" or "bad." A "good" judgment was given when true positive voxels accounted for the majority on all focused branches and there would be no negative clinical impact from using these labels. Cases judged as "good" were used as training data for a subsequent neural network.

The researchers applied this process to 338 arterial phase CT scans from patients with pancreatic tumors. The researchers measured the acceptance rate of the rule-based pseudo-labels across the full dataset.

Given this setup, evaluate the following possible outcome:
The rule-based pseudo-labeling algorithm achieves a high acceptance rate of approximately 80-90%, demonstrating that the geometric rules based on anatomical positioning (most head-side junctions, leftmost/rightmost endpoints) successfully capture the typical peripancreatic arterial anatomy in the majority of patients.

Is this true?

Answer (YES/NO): NO